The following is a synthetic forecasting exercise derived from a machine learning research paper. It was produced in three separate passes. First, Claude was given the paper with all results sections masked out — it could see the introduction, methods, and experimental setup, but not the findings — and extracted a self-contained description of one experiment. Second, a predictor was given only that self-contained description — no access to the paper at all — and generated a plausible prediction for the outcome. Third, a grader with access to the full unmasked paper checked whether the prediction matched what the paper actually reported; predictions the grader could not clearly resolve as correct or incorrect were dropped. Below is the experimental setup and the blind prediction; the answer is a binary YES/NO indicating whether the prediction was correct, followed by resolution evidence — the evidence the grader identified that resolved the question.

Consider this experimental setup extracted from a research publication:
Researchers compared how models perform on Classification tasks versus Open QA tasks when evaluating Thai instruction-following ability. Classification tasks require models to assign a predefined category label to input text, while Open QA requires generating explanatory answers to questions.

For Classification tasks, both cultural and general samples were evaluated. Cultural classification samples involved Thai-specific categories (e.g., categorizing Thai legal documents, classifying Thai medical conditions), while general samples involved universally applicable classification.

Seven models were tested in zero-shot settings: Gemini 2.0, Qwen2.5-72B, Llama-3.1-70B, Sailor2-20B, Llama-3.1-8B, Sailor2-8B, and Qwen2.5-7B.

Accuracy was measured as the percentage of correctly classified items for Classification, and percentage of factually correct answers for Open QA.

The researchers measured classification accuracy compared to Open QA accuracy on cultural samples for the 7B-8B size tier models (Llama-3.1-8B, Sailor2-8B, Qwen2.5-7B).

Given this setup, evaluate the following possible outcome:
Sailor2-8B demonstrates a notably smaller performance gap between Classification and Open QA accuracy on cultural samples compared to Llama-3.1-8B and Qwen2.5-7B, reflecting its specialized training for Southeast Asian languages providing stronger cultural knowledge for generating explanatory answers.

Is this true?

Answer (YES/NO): NO